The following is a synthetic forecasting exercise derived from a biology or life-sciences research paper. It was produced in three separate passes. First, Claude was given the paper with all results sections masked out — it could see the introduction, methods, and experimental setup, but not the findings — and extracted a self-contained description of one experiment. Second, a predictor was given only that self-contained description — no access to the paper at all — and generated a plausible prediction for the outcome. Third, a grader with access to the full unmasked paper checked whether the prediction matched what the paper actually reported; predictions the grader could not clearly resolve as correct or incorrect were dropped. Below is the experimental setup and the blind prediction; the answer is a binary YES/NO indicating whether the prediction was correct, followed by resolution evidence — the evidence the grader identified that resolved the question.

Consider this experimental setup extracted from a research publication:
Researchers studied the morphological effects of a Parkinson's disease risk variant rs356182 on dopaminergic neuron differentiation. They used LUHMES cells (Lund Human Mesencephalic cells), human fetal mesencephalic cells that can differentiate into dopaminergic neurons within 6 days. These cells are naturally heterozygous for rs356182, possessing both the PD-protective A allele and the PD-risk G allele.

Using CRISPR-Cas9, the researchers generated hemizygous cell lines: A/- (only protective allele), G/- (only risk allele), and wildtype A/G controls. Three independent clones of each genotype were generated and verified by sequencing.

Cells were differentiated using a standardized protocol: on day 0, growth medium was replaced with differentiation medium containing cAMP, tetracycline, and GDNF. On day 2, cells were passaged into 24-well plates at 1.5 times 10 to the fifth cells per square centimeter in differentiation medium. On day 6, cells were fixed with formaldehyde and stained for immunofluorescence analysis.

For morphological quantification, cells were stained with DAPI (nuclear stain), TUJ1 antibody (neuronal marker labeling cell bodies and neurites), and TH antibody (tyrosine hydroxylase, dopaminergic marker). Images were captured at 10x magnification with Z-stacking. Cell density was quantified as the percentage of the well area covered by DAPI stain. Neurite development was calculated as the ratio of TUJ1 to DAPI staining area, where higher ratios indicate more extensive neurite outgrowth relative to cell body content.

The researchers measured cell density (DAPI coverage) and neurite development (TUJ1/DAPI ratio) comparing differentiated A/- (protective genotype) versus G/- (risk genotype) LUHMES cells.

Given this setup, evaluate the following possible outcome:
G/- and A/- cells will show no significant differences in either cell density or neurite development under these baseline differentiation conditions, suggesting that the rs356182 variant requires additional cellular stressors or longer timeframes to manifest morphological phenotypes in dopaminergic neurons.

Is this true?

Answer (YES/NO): NO